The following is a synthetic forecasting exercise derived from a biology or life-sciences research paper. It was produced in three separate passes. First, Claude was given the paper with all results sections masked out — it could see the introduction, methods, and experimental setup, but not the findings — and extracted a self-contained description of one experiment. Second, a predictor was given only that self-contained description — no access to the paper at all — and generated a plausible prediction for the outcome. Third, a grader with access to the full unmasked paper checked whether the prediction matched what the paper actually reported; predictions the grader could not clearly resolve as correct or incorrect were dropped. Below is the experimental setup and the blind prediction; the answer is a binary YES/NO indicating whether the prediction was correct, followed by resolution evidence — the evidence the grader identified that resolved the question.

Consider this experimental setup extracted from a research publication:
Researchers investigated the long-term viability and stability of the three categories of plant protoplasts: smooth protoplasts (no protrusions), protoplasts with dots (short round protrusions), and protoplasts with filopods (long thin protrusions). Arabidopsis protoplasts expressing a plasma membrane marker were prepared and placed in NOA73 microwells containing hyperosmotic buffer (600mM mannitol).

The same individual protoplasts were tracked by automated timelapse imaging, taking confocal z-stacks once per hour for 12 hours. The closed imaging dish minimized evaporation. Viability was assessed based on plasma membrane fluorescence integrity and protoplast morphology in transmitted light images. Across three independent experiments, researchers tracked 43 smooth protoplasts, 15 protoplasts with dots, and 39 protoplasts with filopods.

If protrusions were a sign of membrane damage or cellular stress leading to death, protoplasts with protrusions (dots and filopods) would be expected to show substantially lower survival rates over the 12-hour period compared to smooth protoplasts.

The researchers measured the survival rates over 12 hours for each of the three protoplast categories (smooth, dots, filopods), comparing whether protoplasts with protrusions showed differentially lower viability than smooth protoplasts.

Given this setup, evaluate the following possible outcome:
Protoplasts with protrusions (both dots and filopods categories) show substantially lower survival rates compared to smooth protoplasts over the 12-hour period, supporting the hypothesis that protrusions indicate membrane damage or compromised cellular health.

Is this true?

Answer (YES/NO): NO